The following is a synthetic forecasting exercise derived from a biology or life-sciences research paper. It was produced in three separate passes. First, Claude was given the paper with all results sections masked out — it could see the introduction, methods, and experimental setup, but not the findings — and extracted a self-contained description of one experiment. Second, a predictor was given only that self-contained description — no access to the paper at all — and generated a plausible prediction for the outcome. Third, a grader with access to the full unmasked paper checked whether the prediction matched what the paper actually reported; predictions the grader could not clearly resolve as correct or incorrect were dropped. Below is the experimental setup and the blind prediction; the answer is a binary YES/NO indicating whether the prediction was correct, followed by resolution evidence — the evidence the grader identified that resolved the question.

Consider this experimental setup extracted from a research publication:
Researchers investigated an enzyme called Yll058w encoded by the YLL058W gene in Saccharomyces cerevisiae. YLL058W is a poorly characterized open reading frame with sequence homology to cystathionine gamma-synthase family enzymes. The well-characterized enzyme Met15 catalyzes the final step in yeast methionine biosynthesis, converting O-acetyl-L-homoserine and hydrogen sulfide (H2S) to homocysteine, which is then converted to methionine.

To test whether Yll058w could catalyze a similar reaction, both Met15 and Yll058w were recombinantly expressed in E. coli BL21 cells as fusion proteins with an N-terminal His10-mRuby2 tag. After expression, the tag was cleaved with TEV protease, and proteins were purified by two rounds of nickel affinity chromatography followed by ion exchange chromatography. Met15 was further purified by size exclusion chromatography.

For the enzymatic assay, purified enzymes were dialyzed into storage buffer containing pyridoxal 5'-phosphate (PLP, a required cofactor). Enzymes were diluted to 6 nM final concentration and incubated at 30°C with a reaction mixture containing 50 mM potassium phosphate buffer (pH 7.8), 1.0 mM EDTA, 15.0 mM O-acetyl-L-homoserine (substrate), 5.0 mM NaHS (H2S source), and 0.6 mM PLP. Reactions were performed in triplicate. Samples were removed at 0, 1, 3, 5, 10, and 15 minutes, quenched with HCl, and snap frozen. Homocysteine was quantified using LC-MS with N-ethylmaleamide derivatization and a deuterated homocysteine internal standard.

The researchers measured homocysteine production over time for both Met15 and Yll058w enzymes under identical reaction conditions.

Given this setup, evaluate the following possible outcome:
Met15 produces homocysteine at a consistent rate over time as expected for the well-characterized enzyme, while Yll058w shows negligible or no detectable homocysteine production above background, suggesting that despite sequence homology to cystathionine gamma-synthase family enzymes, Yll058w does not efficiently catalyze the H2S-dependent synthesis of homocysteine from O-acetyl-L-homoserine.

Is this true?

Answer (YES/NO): NO